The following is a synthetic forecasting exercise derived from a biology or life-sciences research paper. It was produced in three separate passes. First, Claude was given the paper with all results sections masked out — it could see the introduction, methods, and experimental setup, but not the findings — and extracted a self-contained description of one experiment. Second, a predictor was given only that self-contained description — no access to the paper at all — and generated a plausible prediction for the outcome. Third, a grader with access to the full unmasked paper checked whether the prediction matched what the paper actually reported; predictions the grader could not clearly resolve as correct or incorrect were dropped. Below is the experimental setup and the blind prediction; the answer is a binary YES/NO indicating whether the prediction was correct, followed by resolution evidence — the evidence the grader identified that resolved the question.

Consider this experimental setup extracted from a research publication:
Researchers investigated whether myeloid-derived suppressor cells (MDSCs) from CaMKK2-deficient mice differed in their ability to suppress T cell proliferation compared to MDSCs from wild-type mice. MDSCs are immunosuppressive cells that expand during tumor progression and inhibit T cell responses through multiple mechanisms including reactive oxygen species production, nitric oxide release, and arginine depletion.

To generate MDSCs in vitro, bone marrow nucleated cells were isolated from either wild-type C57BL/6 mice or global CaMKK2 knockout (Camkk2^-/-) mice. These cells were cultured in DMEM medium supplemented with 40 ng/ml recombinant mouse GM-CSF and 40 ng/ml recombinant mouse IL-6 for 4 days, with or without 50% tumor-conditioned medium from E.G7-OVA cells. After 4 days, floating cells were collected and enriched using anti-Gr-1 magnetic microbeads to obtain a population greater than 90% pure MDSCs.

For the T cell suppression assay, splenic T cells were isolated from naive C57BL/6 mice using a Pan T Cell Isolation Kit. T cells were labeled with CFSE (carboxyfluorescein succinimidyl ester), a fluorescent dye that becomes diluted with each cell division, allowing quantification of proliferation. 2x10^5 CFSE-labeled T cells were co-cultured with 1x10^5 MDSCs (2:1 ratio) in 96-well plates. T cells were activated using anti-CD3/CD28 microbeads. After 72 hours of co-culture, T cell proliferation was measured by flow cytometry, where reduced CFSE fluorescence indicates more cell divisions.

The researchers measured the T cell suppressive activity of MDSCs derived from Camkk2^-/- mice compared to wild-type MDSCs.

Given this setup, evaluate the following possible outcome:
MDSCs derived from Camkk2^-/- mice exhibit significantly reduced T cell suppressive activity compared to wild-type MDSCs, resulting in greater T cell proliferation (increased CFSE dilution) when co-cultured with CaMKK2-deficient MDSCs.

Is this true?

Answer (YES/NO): NO